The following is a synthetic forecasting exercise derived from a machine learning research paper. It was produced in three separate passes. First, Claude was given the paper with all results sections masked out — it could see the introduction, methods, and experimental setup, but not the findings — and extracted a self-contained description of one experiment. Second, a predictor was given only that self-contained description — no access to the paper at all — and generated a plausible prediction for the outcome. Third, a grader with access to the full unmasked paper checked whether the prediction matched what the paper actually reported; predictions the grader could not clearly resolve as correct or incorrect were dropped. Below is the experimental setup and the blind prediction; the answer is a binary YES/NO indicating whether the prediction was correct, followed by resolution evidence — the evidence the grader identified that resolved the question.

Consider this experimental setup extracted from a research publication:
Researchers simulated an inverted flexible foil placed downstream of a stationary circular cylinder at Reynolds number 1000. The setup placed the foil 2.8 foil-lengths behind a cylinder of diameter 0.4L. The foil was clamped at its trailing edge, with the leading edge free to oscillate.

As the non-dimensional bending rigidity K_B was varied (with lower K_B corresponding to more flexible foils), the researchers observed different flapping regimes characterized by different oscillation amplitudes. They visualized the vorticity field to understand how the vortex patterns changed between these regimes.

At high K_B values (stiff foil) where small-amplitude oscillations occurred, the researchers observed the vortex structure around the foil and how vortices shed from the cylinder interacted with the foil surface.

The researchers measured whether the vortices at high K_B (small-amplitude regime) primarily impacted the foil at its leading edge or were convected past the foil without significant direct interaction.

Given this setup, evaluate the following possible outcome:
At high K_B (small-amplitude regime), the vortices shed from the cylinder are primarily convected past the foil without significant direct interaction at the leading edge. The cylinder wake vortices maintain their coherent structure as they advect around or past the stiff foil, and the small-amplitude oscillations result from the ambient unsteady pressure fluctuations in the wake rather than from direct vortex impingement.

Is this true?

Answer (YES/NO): NO